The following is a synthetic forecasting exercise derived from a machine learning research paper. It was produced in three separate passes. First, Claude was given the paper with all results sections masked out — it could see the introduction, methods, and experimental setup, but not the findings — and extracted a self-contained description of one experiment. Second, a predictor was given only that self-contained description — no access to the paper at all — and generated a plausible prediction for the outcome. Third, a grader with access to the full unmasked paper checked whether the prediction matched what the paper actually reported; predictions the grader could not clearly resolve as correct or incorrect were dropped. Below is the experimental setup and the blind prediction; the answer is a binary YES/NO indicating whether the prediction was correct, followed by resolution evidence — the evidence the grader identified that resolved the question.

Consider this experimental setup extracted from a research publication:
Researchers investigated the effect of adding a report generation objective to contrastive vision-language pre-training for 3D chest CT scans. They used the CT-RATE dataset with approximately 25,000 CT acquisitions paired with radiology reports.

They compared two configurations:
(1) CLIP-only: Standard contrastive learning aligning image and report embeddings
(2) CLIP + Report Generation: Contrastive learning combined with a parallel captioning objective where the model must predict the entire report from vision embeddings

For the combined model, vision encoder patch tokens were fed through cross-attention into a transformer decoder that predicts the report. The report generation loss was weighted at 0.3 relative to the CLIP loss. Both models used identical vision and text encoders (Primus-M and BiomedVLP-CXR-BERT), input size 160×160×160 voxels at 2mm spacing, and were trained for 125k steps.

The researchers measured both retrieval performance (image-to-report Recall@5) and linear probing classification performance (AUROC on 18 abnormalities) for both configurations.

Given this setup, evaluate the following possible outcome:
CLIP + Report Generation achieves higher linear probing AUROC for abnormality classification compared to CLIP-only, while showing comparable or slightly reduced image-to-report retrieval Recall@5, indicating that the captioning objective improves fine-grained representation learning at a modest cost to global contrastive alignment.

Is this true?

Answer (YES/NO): NO